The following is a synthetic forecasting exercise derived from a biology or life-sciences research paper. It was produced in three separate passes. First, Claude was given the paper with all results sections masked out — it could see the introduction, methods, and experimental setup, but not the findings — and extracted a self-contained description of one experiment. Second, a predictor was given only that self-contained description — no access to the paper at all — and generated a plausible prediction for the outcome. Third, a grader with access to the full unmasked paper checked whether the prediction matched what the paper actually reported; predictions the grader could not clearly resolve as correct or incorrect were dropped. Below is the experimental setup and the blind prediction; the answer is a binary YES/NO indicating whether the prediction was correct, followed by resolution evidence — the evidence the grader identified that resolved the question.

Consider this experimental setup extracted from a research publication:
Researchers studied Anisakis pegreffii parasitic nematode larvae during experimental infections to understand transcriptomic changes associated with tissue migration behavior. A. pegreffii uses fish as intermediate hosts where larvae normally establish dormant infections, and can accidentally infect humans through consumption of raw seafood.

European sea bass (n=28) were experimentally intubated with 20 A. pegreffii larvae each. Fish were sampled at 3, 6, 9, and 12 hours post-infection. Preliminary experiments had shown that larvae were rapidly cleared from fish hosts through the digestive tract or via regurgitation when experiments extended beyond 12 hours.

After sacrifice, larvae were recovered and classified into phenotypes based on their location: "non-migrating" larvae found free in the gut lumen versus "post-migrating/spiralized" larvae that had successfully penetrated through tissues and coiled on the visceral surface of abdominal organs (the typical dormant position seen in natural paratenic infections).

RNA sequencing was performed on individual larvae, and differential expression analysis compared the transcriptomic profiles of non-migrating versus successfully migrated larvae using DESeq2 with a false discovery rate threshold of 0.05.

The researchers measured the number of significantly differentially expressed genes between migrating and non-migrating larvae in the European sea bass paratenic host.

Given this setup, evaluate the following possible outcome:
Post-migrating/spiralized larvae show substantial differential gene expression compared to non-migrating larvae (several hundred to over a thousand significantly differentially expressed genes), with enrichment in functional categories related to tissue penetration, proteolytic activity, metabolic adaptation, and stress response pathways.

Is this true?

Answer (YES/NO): NO